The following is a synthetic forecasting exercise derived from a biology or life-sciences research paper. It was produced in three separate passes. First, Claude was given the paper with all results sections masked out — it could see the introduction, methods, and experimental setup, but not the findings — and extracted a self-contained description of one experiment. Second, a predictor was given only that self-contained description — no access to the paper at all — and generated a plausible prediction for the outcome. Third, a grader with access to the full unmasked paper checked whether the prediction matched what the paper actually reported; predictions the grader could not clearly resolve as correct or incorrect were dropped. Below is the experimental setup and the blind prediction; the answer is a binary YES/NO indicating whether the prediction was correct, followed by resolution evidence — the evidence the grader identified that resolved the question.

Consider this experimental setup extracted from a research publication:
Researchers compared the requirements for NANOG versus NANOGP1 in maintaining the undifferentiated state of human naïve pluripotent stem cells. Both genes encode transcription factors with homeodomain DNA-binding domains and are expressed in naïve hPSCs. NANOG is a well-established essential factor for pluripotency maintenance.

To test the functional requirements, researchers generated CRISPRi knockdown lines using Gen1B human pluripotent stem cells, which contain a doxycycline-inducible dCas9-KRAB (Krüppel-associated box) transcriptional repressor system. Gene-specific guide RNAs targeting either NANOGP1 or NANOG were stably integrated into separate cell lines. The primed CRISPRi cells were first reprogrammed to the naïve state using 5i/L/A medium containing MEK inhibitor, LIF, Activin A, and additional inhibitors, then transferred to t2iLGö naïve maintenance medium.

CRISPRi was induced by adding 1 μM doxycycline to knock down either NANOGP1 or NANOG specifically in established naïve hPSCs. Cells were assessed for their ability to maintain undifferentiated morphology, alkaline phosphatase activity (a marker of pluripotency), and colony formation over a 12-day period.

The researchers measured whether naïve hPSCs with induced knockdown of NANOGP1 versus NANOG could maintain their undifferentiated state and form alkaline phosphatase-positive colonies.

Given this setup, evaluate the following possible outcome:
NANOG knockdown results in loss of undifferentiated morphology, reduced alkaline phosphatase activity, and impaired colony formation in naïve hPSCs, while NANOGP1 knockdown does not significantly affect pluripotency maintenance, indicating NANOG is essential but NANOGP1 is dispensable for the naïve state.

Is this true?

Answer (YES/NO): YES